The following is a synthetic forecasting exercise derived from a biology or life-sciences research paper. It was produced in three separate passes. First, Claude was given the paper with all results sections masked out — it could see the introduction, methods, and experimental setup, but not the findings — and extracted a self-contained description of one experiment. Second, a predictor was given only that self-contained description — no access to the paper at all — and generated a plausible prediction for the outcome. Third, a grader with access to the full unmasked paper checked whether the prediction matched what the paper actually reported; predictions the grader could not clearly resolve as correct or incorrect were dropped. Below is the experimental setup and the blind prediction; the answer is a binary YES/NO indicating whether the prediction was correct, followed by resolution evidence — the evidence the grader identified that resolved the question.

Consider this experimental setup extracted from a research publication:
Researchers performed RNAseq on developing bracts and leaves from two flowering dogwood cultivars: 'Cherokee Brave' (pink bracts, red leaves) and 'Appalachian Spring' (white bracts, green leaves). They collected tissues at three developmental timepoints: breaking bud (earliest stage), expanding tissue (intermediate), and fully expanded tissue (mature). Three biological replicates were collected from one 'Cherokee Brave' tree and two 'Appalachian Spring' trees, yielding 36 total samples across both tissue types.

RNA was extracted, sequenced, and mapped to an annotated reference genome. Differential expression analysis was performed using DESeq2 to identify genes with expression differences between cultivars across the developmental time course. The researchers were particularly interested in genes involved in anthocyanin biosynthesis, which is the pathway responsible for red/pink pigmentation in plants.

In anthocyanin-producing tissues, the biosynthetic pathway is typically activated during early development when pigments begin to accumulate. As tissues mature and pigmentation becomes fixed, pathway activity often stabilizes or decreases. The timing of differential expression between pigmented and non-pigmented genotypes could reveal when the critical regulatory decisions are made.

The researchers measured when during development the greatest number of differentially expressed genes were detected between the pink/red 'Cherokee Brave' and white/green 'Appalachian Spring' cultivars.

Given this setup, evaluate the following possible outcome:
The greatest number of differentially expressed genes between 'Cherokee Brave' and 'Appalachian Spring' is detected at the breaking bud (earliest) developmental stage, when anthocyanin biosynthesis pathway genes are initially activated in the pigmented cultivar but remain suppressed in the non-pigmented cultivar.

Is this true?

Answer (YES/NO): NO